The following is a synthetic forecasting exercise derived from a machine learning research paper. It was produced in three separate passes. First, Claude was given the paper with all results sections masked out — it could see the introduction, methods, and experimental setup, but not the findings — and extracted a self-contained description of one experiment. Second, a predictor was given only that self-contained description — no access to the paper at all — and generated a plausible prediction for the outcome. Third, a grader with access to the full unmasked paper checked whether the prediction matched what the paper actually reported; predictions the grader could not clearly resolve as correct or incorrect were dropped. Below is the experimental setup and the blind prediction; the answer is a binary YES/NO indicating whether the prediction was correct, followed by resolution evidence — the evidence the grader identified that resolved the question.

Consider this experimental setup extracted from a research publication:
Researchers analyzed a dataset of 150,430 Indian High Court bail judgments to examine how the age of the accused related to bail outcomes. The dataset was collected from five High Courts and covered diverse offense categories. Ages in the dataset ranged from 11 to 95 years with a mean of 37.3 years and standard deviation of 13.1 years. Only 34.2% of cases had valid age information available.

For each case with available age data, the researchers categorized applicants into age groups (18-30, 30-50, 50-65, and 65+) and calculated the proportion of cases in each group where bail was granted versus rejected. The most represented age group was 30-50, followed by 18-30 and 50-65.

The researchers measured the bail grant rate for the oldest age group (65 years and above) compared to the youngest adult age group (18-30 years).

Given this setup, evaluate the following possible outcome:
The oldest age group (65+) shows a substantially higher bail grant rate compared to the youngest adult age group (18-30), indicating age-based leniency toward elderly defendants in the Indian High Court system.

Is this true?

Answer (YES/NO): YES